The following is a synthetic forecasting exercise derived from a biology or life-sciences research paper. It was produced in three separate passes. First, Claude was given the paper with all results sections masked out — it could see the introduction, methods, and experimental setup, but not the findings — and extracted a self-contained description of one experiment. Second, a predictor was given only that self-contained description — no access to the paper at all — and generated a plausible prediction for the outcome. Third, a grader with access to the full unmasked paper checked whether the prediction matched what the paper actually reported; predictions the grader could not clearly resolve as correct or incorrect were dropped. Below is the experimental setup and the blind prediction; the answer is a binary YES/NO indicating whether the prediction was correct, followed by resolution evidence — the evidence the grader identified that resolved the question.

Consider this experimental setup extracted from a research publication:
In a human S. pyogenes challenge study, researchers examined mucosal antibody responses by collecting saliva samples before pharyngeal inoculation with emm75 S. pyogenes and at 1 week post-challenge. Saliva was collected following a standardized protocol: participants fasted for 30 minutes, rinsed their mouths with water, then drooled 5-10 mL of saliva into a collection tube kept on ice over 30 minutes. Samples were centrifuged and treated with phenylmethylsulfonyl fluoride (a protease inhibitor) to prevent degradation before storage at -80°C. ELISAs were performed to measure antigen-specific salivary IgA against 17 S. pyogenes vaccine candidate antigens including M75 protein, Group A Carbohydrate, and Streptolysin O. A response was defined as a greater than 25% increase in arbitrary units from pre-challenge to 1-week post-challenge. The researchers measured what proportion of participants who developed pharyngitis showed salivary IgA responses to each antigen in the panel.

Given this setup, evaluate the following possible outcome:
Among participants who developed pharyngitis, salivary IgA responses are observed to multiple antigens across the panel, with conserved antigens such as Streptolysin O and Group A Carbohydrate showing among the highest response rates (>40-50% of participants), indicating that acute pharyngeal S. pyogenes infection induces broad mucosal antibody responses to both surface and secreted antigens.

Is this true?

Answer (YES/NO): NO